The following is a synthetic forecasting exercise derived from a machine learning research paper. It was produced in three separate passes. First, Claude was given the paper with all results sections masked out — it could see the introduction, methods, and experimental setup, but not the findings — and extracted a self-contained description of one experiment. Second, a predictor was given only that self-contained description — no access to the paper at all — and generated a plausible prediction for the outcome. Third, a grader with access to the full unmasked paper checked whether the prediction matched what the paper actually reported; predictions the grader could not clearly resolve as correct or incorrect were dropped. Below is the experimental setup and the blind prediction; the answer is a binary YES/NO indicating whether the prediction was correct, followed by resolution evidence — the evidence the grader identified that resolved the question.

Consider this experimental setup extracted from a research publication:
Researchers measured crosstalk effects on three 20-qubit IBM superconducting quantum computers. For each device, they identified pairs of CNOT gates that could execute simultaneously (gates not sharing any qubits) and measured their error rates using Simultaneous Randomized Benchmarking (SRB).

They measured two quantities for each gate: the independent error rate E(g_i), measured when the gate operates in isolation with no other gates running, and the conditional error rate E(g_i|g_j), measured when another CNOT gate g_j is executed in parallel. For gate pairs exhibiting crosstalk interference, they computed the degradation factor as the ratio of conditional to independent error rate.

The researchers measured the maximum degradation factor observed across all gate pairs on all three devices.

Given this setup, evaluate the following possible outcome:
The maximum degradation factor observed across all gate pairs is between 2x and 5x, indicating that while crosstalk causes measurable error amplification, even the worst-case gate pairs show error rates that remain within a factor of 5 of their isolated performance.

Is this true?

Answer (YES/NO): NO